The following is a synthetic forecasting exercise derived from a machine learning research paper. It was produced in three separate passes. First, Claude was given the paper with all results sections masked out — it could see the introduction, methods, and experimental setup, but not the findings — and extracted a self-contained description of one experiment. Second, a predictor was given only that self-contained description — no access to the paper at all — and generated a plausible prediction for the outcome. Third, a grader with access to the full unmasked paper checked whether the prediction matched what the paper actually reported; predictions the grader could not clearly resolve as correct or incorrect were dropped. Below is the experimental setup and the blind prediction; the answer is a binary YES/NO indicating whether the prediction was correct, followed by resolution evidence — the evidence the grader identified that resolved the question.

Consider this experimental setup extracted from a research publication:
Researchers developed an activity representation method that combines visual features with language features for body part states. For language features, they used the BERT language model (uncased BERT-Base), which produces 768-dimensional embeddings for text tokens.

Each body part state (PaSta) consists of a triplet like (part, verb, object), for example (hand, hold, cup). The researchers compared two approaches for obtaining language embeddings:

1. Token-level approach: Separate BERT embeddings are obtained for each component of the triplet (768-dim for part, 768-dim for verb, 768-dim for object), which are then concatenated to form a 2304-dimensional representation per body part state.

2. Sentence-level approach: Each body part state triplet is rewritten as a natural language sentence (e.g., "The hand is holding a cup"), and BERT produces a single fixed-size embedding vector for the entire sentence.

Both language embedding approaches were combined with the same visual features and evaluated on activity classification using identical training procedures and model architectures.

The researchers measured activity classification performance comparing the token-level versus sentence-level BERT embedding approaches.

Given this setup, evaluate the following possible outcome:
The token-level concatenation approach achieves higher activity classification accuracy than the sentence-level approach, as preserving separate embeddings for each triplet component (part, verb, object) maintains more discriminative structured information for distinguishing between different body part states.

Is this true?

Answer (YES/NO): NO